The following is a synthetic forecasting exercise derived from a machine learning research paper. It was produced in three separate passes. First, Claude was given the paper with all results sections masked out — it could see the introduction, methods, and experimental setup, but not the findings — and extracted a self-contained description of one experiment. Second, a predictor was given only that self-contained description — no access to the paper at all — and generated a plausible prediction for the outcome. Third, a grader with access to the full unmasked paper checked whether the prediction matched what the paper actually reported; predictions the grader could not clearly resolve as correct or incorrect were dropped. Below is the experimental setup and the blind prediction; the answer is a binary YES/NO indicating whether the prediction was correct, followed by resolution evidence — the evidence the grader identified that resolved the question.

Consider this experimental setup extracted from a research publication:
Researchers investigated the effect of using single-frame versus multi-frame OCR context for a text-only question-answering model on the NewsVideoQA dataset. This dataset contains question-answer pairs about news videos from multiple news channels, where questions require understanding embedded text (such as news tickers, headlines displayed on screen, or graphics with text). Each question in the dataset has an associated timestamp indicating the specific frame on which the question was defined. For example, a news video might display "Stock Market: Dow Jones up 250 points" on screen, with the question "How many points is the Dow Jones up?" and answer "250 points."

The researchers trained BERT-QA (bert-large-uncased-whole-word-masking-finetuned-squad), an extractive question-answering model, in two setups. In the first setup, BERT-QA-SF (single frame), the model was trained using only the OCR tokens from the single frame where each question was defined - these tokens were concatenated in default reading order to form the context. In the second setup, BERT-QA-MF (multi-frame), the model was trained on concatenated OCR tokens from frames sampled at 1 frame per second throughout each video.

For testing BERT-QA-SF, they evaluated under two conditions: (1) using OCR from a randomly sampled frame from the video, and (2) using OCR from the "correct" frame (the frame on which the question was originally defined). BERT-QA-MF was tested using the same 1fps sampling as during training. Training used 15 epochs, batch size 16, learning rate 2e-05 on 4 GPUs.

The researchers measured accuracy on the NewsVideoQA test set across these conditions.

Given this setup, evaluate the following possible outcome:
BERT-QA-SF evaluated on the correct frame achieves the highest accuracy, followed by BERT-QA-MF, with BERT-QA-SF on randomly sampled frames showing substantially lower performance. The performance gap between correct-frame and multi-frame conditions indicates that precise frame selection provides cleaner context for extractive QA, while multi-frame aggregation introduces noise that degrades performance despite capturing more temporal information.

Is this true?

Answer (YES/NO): NO